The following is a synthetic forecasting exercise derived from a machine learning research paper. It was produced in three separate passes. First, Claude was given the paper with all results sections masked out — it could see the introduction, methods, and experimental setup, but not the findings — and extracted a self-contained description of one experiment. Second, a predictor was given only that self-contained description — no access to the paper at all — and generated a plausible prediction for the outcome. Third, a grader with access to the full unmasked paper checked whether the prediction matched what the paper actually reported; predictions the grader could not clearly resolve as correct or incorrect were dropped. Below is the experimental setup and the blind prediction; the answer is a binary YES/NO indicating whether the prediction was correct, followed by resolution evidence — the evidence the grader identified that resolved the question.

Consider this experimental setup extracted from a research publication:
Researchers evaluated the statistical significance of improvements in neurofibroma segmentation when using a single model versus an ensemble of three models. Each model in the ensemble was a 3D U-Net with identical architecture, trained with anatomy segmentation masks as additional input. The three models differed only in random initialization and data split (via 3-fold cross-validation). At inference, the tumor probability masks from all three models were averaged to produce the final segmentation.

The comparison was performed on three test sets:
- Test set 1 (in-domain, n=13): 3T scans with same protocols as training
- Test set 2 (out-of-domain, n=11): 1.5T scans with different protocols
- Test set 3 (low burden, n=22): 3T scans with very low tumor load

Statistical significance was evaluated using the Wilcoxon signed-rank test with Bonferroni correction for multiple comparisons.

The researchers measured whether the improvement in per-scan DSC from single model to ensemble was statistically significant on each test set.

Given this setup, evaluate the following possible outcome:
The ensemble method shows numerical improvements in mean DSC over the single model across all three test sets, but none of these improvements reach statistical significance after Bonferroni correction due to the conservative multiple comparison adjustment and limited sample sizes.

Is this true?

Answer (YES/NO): NO